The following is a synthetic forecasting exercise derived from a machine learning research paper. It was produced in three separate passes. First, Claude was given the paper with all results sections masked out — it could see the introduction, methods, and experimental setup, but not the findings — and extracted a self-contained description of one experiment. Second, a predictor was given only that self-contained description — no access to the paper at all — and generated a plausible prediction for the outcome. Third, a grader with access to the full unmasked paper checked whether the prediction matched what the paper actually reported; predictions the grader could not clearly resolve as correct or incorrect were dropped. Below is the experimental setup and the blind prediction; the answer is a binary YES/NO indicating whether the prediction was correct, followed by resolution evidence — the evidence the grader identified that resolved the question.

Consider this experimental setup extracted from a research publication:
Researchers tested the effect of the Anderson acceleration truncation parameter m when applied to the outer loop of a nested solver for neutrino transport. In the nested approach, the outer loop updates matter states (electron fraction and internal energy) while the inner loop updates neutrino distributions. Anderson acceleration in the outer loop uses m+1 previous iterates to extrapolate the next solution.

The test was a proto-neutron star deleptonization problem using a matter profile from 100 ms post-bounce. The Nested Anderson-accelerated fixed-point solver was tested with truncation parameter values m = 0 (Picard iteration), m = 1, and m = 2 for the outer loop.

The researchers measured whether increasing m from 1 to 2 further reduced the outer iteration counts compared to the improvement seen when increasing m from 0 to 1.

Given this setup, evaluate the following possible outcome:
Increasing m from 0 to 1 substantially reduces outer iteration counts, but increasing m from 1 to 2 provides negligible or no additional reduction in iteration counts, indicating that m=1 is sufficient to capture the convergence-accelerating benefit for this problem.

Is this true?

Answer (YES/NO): YES